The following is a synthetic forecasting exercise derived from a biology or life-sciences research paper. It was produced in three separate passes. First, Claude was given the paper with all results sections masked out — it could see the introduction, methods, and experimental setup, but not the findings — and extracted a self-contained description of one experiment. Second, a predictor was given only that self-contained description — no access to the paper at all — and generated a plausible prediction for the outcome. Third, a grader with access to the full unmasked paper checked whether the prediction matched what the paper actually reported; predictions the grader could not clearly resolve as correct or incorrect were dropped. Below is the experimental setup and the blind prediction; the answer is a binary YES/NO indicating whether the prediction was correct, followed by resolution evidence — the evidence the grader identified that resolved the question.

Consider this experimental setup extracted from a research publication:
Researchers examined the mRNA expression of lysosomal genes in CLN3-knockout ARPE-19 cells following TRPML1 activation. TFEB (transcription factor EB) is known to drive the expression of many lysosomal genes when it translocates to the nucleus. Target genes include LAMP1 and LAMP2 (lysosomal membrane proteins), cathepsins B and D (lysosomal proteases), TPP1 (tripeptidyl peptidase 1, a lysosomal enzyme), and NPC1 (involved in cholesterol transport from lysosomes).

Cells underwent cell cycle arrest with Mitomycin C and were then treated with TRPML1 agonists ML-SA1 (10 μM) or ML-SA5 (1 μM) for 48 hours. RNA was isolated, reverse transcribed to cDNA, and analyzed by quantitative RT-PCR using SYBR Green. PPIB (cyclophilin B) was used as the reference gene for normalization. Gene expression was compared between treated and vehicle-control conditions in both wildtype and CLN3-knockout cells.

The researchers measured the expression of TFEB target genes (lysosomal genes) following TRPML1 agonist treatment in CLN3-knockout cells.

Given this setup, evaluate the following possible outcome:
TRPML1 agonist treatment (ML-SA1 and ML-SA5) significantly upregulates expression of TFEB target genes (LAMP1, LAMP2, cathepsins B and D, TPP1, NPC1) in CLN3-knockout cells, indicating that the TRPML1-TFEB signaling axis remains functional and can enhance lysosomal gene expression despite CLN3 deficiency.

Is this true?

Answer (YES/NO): YES